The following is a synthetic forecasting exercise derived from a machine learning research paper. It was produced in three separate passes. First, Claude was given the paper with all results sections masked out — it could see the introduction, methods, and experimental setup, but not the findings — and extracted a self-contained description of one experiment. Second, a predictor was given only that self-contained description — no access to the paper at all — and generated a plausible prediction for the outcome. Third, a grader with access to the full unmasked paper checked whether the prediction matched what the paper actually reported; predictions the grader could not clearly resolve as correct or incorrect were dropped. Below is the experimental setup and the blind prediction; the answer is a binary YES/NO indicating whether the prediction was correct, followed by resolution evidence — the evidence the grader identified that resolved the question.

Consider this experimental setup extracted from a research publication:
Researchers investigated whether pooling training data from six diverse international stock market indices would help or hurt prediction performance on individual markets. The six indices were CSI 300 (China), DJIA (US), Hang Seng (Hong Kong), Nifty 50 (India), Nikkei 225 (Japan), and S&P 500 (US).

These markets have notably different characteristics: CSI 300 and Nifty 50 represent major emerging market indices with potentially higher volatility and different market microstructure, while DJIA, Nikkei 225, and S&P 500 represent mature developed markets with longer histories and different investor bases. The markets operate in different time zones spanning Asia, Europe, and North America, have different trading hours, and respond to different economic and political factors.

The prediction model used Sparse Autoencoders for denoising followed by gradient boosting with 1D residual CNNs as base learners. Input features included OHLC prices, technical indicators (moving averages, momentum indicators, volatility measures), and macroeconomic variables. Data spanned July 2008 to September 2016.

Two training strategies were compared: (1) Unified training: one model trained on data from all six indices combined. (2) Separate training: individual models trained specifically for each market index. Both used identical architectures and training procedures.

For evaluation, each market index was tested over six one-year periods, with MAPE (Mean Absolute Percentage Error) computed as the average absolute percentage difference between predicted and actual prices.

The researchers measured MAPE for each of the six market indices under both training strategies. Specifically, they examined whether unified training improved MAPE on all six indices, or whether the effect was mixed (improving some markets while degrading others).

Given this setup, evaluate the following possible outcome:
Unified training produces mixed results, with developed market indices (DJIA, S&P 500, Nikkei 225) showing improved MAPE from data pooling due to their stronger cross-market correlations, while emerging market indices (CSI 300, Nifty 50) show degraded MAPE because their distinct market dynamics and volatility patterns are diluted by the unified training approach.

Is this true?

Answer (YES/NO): NO